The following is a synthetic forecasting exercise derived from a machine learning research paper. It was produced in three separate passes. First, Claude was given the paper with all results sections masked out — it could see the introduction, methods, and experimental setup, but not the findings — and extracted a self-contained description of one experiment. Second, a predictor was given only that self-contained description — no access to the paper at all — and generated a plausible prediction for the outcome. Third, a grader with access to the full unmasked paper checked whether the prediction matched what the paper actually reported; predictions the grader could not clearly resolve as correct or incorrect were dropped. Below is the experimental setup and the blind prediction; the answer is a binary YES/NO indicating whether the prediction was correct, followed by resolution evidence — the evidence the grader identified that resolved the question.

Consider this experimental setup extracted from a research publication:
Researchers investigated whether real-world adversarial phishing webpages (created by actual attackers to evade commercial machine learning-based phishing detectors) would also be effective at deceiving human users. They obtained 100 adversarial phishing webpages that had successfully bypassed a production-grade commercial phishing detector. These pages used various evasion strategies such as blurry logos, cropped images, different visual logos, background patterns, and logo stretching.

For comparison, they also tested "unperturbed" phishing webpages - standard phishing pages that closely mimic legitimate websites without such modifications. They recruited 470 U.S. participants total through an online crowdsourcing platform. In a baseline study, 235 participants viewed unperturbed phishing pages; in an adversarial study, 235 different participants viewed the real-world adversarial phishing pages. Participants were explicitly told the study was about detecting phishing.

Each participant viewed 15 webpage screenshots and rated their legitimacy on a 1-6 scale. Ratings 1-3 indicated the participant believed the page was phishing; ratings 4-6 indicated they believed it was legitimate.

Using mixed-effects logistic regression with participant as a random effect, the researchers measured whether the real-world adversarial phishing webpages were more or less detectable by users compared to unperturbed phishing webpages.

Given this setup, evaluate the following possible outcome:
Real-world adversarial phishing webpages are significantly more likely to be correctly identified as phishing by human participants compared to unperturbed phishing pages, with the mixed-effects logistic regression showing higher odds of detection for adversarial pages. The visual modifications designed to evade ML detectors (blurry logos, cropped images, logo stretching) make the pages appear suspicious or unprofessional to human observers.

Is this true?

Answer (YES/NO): YES